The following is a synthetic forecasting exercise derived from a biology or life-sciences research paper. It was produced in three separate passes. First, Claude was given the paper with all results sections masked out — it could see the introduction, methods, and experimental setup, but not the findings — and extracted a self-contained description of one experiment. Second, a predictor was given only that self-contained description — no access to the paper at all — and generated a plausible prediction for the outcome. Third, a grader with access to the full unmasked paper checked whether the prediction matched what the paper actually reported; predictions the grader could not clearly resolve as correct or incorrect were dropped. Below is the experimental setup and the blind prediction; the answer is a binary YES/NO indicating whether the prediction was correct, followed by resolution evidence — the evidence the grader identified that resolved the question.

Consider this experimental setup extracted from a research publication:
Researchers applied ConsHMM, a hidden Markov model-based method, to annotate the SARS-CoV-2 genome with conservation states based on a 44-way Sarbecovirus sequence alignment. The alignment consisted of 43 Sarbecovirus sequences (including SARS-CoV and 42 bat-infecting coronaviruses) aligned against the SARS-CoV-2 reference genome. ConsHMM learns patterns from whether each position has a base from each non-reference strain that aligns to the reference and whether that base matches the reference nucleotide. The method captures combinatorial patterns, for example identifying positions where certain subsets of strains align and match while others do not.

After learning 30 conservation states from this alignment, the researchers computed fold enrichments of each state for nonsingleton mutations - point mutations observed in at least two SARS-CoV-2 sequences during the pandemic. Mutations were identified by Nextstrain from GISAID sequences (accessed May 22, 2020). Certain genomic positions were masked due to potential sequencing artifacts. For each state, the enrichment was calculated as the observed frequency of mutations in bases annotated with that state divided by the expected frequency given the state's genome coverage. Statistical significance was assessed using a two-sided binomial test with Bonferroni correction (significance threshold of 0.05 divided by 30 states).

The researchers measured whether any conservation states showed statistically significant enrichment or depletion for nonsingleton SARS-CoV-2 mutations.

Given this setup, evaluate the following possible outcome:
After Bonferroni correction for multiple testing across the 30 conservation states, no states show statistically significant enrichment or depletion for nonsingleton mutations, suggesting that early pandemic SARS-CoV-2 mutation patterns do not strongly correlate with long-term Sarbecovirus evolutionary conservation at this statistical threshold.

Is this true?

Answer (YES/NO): NO